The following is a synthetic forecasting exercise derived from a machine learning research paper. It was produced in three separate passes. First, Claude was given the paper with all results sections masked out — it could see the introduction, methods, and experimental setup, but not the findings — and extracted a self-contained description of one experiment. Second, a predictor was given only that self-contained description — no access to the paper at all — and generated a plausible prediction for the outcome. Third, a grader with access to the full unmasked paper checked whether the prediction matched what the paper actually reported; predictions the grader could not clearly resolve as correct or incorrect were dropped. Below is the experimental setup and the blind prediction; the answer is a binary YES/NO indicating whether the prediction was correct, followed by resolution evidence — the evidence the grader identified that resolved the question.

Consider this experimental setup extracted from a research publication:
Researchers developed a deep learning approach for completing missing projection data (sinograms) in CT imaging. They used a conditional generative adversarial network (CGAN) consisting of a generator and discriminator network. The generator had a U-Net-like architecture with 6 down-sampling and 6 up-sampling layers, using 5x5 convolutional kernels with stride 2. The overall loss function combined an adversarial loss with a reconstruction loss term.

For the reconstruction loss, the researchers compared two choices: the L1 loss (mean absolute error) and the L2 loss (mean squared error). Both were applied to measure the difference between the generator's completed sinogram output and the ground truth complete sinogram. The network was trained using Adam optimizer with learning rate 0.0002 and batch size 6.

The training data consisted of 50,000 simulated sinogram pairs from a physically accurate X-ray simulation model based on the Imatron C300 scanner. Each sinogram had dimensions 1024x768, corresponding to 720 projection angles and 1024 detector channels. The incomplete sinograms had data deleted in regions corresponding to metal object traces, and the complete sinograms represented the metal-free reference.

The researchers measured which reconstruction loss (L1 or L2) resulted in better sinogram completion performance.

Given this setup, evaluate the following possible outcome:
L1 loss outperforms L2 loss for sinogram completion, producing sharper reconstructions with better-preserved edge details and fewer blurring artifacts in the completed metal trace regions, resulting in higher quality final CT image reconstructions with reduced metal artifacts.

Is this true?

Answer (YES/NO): NO